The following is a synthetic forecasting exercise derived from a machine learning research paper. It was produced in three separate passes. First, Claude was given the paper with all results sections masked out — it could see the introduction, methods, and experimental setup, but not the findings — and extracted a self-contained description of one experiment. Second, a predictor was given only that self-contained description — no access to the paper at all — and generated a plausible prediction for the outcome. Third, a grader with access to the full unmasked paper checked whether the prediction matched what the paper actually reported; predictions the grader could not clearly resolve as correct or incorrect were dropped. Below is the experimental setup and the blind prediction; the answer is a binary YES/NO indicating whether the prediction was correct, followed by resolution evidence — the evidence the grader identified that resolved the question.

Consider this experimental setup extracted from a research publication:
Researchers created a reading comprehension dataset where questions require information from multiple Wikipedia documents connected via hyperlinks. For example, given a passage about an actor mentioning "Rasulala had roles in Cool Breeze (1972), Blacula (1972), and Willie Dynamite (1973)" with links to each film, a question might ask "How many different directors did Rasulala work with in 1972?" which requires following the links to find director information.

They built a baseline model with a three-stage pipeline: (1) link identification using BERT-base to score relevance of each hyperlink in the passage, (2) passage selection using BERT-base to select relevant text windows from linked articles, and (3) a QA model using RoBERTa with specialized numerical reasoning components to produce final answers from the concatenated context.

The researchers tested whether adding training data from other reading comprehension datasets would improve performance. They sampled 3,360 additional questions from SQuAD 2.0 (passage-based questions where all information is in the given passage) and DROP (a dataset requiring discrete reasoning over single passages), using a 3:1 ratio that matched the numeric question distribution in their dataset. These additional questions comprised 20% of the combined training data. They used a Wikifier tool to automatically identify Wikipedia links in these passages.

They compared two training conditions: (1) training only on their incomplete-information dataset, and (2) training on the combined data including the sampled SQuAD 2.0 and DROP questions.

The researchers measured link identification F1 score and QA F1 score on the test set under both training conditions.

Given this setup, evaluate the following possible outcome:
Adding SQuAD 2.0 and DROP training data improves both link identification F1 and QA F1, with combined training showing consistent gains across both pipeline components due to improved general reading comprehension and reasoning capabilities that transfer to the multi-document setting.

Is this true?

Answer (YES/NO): NO